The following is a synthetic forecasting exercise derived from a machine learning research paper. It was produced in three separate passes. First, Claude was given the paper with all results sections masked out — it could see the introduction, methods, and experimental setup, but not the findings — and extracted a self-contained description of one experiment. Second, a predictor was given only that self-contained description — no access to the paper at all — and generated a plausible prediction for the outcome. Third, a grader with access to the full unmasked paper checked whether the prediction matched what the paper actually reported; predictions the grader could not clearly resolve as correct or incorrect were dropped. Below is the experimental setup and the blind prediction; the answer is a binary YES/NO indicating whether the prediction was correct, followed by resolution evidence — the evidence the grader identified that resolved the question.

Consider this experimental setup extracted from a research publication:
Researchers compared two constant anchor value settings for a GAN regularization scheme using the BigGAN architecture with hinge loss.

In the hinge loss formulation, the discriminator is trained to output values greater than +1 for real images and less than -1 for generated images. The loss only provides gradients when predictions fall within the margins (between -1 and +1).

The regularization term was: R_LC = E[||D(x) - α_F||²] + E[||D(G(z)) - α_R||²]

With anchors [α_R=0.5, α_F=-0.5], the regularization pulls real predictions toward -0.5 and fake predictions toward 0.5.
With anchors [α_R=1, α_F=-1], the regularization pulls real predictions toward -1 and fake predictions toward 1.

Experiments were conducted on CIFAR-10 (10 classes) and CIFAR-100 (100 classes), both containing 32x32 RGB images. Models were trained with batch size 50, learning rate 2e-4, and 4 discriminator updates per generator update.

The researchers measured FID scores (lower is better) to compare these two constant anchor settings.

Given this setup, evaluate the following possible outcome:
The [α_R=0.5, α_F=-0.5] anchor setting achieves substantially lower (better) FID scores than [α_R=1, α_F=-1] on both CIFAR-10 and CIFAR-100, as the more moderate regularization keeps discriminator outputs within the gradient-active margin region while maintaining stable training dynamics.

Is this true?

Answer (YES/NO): NO